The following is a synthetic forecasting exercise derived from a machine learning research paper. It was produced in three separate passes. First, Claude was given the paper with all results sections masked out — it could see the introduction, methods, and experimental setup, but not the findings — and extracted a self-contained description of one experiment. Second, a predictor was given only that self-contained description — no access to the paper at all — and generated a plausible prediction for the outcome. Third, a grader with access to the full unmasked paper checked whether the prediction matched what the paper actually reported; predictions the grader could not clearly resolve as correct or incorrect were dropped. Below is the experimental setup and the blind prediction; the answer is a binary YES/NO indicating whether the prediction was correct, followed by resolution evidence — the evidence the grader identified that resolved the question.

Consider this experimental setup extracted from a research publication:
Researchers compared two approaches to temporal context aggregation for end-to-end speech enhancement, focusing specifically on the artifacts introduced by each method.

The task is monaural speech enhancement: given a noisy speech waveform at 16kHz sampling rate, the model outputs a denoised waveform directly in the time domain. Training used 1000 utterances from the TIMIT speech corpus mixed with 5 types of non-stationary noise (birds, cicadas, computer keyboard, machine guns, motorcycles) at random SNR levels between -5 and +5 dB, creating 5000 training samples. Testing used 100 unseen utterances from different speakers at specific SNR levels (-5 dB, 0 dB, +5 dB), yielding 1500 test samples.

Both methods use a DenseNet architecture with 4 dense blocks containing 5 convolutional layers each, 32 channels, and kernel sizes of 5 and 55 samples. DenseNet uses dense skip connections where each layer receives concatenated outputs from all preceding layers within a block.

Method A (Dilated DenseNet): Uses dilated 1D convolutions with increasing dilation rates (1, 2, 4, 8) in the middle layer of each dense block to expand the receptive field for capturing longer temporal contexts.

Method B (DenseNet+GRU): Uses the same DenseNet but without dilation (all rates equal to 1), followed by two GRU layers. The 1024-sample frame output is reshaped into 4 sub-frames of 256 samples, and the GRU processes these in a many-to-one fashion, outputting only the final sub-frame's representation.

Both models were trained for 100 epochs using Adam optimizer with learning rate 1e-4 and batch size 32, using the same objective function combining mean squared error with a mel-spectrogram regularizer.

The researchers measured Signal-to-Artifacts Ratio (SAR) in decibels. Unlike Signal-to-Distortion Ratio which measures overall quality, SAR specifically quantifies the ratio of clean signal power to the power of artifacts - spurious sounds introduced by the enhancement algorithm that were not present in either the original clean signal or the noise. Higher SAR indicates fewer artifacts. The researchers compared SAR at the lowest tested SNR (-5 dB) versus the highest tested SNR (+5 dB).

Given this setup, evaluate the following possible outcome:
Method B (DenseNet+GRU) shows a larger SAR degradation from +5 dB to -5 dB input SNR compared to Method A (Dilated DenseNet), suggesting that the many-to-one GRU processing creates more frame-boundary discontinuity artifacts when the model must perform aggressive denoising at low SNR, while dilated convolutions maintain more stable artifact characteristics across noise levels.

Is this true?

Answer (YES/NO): YES